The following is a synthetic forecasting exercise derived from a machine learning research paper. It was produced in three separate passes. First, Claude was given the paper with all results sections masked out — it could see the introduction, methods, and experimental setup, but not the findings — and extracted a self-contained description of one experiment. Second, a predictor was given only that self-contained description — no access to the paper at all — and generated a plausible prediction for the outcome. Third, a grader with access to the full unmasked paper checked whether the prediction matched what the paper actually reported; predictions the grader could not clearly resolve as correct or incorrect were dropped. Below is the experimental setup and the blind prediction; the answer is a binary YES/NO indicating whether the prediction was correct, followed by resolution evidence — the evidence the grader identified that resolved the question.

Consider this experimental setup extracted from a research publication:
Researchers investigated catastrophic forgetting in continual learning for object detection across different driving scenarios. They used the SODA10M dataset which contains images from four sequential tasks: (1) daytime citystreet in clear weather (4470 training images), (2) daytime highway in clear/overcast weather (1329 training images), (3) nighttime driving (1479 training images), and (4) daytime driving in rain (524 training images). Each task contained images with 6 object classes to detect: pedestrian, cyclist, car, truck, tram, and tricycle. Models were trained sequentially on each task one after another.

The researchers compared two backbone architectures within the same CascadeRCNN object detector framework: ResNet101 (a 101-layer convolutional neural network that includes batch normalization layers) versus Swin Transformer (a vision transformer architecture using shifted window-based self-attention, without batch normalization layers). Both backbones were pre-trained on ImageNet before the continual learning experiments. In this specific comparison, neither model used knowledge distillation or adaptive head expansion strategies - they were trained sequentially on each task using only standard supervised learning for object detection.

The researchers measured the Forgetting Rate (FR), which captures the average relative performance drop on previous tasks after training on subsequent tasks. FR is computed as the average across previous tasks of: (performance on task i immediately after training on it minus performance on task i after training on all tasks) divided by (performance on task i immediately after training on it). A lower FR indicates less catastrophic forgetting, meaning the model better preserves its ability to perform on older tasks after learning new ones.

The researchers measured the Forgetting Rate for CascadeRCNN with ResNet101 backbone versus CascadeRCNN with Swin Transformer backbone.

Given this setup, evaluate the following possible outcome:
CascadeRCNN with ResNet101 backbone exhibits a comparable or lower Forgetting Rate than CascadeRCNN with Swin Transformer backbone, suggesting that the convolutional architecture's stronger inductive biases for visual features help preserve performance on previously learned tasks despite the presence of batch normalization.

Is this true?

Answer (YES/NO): NO